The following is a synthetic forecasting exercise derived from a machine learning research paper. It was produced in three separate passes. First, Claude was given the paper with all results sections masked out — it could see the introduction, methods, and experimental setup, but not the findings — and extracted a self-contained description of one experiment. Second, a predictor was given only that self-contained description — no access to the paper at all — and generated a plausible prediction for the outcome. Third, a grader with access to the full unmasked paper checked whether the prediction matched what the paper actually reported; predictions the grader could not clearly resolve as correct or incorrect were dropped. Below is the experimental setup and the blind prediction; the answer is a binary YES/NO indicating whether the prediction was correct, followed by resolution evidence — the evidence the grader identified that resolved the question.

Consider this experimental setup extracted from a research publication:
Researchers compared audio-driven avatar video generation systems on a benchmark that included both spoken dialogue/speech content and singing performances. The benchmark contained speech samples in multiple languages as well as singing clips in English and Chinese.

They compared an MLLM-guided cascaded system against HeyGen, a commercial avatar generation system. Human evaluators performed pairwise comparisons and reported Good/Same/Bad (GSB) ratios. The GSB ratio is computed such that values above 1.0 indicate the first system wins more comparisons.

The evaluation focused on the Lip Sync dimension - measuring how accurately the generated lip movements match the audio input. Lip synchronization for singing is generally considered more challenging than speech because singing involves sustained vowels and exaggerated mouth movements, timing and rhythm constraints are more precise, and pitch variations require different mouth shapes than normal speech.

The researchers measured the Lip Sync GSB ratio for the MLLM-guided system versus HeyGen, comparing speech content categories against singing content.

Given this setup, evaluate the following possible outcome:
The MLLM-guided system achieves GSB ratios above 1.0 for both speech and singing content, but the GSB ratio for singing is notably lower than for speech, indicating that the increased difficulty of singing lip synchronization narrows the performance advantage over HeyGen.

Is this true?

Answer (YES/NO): NO